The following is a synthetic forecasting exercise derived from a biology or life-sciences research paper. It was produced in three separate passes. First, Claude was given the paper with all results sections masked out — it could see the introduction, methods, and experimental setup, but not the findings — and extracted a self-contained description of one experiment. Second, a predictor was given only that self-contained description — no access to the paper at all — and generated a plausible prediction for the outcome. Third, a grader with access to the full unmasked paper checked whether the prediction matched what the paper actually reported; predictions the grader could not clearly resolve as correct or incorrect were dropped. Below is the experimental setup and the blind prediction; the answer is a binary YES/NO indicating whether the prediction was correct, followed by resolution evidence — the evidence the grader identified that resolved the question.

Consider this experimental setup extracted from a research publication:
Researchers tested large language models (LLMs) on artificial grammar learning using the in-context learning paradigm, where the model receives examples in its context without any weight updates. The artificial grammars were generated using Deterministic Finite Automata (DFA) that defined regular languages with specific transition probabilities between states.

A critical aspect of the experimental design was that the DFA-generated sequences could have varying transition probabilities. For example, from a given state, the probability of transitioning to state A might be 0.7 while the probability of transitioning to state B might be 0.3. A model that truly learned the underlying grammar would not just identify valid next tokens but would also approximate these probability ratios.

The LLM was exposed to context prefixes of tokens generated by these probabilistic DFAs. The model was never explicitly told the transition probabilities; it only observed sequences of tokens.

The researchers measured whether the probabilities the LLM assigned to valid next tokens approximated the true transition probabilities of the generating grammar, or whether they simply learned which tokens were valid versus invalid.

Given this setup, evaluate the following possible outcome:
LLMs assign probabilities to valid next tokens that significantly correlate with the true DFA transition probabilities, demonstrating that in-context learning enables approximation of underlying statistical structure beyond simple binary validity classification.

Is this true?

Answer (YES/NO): YES